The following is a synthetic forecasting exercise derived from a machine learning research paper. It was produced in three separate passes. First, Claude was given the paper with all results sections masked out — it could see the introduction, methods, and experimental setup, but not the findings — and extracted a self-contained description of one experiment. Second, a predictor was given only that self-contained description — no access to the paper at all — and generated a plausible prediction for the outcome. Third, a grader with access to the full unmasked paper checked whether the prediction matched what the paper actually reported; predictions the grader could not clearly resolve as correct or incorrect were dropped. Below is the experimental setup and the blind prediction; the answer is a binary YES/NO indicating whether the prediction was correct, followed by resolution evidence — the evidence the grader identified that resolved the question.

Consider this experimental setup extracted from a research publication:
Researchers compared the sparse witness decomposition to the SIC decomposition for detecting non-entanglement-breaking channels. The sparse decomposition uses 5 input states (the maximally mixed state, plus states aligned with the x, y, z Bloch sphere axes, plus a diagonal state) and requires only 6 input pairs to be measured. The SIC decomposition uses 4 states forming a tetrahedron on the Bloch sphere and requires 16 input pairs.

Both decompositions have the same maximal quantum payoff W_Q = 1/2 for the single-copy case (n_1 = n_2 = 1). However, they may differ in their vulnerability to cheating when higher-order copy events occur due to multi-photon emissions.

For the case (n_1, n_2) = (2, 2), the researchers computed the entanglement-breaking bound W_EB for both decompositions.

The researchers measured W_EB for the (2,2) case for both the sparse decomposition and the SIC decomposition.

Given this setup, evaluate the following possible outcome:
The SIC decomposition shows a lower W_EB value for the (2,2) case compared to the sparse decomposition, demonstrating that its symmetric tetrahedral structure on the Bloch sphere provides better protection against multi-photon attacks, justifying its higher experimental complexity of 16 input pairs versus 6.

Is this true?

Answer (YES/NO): YES